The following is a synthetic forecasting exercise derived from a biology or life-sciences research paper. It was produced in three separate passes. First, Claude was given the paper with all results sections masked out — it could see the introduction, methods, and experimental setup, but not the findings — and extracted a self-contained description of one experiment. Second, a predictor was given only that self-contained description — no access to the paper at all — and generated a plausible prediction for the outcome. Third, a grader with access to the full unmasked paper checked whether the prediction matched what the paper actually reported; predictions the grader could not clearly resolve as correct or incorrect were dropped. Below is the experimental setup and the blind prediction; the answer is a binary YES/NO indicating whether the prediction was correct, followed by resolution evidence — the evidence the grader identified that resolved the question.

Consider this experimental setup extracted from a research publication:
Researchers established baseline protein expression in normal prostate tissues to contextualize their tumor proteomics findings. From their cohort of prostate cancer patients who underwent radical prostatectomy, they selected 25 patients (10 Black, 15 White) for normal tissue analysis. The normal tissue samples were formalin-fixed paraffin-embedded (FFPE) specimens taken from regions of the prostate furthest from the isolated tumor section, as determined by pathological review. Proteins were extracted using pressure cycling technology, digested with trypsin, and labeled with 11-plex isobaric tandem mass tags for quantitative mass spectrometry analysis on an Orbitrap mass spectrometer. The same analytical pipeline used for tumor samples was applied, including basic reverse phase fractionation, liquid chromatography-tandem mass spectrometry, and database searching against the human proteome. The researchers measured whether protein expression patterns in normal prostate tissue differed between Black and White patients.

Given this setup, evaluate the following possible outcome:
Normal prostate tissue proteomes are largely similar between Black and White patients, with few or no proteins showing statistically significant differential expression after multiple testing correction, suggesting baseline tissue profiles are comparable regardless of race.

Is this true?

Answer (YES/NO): NO